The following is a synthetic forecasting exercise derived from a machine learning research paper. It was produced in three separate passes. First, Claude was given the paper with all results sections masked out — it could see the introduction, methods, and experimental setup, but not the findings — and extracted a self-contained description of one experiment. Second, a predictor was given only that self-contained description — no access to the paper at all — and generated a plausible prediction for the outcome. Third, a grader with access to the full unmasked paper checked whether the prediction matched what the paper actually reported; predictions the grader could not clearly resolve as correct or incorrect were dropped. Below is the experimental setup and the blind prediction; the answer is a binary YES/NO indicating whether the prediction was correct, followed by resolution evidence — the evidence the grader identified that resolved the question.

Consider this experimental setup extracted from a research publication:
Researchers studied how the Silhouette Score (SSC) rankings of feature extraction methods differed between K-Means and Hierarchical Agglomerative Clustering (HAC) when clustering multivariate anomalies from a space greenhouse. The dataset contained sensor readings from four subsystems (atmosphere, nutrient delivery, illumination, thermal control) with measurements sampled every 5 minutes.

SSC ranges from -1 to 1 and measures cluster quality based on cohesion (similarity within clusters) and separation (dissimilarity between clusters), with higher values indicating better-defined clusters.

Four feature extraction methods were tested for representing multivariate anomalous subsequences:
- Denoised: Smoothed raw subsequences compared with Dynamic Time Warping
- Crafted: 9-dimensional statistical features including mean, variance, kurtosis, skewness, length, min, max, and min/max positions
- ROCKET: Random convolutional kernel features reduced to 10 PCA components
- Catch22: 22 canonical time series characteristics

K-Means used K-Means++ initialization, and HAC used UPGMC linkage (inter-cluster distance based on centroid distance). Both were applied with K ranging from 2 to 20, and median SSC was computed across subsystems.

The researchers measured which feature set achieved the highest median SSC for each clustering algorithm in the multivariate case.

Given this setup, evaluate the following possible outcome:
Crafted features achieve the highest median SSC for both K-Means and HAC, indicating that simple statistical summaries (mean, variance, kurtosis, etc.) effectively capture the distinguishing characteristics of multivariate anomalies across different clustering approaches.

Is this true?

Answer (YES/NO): NO